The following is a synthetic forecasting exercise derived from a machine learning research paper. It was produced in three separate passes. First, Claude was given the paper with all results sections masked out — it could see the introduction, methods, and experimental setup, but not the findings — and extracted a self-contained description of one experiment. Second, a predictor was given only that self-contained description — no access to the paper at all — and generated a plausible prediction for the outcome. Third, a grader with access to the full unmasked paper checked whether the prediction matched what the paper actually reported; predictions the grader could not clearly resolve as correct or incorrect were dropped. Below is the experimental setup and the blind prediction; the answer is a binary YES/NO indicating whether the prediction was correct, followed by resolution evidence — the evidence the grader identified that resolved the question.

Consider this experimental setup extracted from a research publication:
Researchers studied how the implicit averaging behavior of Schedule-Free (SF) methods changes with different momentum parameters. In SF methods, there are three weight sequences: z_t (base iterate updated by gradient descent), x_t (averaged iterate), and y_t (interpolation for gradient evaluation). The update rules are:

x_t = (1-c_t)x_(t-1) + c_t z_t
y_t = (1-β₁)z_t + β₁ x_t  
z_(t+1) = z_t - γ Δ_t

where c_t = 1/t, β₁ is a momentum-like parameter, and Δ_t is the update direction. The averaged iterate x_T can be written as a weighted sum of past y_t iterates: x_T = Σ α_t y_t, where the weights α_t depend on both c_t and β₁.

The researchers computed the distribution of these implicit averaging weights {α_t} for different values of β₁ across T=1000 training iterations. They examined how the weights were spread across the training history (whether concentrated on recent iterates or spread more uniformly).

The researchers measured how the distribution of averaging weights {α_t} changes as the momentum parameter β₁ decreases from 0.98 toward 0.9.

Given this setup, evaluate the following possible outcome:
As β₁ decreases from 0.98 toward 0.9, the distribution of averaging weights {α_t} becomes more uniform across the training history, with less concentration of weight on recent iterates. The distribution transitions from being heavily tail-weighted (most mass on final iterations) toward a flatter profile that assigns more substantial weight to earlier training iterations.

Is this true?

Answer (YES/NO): YES